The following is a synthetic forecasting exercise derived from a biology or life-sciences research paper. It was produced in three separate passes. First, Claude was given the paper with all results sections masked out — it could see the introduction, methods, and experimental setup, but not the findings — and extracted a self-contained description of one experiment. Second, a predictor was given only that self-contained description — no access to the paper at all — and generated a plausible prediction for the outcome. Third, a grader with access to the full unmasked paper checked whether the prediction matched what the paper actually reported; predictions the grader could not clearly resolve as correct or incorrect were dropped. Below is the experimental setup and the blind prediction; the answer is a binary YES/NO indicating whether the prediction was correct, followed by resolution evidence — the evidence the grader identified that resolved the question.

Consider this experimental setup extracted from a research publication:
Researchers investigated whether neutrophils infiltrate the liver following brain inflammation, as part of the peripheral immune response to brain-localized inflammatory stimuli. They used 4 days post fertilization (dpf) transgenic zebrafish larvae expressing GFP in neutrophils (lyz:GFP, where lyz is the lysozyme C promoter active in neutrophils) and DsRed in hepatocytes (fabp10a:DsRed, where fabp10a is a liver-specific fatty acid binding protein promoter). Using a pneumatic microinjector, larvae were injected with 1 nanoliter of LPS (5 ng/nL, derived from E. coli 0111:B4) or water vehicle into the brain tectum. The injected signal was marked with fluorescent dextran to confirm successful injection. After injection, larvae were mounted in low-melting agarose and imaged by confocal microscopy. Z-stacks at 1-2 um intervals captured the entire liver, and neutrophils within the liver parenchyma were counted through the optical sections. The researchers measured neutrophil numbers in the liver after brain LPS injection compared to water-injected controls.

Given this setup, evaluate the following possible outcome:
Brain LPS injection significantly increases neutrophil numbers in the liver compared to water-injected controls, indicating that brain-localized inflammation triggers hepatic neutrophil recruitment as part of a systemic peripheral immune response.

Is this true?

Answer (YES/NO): YES